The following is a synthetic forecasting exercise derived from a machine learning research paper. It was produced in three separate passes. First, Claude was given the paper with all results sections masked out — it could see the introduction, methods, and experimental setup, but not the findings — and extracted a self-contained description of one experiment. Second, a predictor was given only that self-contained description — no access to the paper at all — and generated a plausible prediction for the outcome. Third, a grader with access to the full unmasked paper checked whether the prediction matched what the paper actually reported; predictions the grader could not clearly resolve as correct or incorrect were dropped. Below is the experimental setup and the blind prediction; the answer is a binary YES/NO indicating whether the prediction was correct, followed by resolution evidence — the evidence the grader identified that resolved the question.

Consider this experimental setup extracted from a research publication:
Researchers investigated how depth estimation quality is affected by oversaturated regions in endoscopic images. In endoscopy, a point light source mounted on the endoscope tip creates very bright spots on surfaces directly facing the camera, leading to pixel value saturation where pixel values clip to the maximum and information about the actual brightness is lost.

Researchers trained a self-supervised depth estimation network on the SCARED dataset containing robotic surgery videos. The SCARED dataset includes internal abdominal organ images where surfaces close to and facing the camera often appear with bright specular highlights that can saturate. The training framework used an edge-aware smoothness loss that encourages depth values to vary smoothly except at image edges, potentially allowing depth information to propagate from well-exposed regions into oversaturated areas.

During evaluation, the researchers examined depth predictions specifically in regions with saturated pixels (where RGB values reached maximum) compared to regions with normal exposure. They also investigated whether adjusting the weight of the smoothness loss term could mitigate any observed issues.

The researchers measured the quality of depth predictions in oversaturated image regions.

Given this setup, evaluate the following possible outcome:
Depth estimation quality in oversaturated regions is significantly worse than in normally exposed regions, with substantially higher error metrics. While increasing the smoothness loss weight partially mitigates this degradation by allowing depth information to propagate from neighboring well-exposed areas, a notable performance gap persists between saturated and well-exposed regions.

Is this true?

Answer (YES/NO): NO